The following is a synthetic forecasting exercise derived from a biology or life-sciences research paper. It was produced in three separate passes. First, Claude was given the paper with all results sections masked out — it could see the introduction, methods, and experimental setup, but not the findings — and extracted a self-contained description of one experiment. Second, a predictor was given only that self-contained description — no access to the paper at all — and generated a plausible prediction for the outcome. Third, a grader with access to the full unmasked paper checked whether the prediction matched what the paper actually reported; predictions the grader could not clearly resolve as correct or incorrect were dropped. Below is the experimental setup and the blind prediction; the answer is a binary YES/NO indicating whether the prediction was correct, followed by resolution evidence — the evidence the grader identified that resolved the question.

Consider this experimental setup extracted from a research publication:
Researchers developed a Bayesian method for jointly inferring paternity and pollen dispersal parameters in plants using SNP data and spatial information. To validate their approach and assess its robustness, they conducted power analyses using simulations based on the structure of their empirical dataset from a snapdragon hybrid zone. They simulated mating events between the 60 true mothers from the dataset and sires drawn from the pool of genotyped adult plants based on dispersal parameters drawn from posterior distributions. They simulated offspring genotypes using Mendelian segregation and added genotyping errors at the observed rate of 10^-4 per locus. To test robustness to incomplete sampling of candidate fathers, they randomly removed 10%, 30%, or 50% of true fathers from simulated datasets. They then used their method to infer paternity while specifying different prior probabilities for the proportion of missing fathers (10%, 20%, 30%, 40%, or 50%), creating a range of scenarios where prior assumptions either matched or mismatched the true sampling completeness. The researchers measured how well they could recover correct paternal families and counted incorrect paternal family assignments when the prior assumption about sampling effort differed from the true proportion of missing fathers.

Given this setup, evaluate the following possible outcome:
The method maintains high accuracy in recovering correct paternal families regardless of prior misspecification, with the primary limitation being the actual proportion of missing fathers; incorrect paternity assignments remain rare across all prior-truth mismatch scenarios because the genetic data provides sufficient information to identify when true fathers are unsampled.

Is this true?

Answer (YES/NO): YES